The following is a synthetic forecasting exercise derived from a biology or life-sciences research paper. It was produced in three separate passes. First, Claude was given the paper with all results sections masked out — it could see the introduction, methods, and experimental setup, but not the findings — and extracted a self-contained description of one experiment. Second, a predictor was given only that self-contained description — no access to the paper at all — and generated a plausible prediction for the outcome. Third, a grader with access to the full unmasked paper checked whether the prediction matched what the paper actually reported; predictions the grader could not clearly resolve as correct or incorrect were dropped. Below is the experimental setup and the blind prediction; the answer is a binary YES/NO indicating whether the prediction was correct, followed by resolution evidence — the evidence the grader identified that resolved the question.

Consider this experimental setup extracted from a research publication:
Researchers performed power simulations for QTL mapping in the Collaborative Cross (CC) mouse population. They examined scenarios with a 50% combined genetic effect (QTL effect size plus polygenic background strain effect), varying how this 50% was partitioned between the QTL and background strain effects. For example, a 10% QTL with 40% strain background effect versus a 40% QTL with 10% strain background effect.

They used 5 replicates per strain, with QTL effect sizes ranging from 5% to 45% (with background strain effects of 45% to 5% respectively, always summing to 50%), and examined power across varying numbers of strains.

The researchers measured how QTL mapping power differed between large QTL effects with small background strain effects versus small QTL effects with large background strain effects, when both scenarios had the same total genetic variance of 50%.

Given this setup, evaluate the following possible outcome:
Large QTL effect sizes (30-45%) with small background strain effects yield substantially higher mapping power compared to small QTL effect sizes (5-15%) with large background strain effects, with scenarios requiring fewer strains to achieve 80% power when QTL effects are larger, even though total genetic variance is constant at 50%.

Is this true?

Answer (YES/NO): YES